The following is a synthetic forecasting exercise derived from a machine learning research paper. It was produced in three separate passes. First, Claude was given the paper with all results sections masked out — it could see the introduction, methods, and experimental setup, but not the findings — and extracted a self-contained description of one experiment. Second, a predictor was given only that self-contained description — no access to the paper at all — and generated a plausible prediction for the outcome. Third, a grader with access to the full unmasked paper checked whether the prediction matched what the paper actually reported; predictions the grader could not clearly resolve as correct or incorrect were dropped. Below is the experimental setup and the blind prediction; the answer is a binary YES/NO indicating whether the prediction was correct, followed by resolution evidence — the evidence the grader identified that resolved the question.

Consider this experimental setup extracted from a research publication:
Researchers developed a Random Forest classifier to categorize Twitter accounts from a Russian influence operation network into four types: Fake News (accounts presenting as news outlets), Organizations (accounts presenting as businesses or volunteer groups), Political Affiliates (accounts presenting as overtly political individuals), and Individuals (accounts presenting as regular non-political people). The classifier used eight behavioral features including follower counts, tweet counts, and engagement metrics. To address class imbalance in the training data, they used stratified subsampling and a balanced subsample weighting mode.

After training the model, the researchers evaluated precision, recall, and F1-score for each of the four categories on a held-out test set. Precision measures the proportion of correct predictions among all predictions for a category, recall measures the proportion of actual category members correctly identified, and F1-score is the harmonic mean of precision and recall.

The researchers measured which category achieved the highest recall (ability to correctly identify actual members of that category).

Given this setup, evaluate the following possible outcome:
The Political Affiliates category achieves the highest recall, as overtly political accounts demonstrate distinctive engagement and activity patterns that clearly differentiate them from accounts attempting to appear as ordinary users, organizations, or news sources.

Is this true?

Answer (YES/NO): NO